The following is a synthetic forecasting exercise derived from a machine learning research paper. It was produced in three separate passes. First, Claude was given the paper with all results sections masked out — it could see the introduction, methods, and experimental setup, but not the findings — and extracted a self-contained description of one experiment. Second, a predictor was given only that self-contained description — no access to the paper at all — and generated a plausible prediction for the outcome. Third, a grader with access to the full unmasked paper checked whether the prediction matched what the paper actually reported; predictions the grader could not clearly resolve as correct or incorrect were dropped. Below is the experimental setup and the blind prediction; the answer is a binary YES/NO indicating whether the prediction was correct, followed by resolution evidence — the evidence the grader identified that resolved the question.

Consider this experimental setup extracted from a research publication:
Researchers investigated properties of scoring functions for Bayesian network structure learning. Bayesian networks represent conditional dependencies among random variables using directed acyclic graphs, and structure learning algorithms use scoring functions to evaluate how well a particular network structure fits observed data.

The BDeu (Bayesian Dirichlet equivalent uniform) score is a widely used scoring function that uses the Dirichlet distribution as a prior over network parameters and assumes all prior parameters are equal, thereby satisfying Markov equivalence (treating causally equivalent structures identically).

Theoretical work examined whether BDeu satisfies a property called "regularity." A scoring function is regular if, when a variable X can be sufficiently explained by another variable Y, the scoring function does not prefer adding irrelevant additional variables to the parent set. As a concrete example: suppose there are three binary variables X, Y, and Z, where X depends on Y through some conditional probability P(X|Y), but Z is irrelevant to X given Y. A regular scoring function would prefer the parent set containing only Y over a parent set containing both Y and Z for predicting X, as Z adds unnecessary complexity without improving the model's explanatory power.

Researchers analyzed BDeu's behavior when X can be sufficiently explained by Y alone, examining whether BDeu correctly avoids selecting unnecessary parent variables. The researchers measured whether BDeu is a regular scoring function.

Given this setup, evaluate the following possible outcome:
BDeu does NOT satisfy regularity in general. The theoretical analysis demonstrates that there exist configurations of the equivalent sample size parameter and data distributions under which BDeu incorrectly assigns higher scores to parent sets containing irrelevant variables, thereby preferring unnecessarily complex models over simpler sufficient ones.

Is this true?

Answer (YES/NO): YES